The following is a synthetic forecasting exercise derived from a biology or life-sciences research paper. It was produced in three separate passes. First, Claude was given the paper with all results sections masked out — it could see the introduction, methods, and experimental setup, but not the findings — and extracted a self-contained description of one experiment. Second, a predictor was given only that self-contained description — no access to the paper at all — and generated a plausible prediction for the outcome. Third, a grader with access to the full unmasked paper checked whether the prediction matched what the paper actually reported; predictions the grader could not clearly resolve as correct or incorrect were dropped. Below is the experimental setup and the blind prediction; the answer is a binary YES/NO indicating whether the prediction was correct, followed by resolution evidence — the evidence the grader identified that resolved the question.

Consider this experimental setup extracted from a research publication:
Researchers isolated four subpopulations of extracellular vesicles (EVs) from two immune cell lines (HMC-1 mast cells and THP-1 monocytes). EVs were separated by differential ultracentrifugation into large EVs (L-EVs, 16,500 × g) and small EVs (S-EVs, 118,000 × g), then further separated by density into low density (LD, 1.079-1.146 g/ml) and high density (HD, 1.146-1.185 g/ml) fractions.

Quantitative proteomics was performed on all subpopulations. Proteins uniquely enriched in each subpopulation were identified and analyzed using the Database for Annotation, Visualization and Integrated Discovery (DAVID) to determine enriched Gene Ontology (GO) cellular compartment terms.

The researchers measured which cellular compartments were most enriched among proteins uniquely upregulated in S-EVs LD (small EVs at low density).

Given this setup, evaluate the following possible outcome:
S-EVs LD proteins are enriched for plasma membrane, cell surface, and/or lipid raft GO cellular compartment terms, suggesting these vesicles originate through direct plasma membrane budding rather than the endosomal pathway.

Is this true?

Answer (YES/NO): NO